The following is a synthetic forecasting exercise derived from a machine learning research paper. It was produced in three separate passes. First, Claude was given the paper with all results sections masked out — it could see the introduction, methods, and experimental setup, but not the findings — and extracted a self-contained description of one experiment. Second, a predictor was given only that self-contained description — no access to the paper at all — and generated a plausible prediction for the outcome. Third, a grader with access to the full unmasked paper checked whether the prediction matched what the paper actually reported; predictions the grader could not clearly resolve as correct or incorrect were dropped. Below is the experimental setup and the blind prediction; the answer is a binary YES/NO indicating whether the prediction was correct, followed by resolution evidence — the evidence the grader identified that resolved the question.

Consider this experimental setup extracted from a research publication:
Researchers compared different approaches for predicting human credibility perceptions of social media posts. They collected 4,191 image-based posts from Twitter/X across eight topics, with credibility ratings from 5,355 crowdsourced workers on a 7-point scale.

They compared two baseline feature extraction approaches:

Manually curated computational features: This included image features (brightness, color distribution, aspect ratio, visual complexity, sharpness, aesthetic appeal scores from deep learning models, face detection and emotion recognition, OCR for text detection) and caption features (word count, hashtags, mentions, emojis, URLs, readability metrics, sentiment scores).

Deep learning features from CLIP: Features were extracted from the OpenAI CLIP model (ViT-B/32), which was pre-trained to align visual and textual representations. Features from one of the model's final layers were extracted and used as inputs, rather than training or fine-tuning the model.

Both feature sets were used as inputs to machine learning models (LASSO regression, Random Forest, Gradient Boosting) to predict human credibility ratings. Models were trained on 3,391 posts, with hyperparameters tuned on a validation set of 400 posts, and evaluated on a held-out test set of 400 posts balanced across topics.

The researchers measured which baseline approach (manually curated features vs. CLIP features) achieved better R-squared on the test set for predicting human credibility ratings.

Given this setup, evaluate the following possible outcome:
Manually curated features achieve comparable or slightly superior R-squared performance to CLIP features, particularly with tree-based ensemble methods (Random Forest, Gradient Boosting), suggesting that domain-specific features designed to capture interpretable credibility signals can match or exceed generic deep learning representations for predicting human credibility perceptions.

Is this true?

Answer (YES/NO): NO